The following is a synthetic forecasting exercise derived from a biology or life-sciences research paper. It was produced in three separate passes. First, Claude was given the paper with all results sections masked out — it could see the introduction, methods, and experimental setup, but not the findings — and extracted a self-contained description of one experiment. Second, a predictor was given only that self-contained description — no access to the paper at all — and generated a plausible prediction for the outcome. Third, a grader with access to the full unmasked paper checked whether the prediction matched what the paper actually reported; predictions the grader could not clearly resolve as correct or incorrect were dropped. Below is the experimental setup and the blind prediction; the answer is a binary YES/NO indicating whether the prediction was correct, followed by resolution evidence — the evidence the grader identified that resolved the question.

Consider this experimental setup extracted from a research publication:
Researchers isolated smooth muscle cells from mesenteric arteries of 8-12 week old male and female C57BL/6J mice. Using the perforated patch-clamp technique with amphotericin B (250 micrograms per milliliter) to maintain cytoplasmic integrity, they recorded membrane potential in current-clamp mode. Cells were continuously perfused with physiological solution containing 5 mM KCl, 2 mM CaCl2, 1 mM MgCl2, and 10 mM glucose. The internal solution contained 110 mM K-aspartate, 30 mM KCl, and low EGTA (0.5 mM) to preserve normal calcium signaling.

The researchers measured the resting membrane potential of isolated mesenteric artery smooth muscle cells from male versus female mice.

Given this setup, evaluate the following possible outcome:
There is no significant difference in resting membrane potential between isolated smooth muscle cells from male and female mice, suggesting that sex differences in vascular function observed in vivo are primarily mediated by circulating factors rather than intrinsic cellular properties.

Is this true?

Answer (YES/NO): NO